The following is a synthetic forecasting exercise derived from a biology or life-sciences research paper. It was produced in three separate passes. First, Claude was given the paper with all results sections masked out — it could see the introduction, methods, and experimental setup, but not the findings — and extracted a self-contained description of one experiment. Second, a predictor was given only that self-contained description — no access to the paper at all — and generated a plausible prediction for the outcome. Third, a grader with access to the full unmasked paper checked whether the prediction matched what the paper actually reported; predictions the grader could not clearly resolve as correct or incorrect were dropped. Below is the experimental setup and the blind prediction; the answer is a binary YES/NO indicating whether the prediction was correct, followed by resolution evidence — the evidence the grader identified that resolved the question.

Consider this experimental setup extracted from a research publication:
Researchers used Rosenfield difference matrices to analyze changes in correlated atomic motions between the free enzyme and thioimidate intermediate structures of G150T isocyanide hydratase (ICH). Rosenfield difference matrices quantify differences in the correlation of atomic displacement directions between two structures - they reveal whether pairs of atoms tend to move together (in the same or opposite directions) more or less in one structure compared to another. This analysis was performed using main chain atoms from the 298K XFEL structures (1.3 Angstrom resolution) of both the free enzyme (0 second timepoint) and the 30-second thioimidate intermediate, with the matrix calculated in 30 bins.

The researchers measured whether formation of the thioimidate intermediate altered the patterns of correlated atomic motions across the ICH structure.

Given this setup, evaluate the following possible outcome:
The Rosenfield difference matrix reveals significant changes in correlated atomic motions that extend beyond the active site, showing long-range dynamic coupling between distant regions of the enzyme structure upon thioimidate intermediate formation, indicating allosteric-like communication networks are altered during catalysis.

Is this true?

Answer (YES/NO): NO